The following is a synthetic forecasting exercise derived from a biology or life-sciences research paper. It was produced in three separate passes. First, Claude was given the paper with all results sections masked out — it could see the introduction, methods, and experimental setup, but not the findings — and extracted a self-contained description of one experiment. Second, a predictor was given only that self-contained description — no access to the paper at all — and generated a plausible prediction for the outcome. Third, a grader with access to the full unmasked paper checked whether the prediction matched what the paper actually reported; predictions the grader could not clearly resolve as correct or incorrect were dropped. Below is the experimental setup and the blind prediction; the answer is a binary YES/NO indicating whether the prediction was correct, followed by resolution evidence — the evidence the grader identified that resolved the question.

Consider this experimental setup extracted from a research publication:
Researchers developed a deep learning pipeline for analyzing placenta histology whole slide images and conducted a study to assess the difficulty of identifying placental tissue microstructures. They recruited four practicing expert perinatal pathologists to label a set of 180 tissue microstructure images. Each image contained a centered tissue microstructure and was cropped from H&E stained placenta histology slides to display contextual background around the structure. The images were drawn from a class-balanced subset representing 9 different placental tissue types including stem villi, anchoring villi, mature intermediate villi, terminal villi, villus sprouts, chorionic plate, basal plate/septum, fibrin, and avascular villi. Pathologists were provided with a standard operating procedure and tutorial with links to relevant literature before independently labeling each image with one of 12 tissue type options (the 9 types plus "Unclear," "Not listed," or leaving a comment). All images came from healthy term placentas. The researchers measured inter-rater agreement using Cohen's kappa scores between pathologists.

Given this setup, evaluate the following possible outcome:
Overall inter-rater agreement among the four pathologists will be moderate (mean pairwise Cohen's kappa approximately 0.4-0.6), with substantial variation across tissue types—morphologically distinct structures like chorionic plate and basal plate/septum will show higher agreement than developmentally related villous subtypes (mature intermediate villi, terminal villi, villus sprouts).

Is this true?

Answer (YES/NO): YES